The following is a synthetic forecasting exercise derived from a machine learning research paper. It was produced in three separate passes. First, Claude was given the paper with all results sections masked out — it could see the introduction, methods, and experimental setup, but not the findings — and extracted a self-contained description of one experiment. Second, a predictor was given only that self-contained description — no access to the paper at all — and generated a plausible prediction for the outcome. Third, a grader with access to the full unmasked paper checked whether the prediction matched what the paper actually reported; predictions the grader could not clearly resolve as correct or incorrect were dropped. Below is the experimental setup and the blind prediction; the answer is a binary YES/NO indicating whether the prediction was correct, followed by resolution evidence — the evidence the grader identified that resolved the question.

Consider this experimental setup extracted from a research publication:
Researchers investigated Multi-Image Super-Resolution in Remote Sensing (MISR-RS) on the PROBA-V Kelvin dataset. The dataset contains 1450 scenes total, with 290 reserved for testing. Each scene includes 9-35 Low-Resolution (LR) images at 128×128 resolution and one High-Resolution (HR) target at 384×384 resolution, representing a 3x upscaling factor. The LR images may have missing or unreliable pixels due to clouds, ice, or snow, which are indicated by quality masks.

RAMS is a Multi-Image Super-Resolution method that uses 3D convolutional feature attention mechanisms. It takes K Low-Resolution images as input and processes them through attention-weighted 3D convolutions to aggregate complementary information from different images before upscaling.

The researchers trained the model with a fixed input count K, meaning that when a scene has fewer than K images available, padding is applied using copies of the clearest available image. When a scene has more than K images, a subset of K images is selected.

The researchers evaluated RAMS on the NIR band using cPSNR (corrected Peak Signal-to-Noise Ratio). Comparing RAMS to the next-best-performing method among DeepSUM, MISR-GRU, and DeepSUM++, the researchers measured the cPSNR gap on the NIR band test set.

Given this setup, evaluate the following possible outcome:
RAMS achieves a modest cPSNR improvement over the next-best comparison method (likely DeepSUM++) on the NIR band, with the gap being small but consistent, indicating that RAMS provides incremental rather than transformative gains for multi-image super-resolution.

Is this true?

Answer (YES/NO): YES